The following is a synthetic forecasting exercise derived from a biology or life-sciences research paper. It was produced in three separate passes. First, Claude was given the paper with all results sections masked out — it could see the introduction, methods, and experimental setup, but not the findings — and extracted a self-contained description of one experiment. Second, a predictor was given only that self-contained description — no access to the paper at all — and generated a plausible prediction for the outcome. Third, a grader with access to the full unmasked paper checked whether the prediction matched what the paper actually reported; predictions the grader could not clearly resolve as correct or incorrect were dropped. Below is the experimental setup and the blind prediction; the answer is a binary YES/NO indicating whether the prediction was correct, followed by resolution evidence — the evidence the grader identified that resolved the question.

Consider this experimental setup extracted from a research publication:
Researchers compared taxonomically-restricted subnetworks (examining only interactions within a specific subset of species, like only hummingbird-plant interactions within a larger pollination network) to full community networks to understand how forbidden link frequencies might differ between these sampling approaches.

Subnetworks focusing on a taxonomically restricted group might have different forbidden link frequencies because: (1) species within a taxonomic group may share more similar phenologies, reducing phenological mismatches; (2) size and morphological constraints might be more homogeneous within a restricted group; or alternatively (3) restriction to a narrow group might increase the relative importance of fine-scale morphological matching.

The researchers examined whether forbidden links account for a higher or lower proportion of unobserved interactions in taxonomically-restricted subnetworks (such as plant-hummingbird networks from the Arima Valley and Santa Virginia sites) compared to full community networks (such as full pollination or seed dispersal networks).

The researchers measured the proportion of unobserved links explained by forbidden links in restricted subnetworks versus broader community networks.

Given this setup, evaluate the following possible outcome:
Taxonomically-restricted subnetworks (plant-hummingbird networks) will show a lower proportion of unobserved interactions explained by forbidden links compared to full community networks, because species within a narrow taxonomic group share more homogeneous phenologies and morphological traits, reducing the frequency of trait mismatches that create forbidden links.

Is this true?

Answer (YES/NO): NO